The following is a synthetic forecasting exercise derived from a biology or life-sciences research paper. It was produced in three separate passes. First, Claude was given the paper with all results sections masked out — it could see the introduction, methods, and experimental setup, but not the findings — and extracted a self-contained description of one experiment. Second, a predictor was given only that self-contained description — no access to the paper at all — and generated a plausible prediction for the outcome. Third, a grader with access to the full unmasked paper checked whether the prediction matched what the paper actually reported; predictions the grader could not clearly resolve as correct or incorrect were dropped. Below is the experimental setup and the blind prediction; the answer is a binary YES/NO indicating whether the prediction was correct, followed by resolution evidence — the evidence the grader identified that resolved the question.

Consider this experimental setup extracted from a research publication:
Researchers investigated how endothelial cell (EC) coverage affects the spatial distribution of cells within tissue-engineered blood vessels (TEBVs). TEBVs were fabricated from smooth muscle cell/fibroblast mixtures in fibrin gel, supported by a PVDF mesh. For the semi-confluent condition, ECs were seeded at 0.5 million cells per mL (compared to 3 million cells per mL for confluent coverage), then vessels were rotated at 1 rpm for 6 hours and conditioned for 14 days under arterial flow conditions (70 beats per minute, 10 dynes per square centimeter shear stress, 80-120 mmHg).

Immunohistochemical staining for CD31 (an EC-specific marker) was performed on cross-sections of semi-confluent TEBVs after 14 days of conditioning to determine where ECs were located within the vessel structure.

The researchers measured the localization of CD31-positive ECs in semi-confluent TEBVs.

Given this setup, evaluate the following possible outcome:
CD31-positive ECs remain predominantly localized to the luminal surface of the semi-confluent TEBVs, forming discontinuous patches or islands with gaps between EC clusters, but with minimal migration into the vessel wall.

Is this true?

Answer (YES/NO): NO